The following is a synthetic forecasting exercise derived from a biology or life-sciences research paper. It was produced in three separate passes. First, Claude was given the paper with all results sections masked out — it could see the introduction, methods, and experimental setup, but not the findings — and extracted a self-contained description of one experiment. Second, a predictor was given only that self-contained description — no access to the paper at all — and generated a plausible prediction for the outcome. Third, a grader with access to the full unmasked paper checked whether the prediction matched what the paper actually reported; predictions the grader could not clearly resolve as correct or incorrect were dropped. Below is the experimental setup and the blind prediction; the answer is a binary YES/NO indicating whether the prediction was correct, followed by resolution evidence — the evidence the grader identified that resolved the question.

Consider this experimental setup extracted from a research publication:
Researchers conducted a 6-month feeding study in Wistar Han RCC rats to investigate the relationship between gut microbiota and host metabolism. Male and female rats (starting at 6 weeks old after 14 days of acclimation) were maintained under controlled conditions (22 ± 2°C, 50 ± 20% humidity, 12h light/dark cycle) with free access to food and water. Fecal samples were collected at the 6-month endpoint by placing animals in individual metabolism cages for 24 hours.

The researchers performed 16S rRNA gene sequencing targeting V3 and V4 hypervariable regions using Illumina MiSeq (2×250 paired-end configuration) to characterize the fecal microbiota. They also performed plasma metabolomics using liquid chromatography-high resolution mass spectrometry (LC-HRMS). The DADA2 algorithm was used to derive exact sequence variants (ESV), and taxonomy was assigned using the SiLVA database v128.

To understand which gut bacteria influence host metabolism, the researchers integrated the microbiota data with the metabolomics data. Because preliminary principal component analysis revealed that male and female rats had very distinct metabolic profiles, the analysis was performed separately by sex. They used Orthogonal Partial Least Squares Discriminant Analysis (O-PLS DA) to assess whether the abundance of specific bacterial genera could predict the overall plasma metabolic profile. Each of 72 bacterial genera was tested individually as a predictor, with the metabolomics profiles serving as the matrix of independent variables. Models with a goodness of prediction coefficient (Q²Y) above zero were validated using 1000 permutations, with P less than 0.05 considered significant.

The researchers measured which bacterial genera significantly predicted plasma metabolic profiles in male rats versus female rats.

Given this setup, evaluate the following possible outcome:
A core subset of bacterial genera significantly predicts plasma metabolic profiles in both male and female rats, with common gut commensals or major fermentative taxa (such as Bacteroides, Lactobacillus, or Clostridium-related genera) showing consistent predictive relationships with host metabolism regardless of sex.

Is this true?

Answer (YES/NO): NO